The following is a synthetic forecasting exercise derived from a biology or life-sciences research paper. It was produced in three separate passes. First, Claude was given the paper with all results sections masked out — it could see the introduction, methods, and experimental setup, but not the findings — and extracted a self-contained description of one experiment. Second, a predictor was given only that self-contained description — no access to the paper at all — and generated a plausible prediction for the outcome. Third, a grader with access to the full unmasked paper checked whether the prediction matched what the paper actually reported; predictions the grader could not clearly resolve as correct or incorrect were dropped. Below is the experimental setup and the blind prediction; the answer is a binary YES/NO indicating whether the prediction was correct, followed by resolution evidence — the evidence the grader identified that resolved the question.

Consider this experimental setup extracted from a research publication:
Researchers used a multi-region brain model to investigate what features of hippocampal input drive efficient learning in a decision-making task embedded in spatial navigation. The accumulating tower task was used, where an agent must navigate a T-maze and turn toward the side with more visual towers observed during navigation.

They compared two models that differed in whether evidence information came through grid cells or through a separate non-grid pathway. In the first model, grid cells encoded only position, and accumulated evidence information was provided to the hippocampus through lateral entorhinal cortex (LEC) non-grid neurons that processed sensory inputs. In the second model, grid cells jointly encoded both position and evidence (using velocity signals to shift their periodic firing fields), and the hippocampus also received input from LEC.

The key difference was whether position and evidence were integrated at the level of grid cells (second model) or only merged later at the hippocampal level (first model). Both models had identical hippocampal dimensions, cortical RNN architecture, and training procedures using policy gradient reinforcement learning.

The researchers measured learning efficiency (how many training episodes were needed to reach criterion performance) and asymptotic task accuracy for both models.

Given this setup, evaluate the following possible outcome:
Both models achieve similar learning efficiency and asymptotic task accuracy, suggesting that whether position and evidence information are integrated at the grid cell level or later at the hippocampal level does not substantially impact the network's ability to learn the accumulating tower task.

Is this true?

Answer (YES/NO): NO